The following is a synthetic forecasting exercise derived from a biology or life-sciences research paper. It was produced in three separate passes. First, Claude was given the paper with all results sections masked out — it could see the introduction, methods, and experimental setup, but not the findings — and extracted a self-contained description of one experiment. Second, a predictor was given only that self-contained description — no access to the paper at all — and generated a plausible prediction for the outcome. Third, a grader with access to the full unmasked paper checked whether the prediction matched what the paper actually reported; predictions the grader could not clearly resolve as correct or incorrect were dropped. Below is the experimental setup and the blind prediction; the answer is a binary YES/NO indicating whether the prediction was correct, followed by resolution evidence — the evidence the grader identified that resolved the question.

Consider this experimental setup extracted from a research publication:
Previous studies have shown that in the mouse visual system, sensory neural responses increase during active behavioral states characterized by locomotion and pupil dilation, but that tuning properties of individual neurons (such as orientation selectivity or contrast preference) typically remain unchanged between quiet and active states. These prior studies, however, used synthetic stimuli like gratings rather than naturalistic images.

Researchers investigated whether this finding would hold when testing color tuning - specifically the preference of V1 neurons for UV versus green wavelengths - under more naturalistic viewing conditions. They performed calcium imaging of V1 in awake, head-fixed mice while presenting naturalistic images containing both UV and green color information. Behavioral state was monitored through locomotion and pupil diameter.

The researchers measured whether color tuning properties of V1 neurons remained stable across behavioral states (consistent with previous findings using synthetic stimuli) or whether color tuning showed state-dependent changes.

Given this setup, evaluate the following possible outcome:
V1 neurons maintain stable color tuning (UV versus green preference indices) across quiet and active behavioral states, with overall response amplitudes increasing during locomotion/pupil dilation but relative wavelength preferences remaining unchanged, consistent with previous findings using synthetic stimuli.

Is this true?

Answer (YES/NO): NO